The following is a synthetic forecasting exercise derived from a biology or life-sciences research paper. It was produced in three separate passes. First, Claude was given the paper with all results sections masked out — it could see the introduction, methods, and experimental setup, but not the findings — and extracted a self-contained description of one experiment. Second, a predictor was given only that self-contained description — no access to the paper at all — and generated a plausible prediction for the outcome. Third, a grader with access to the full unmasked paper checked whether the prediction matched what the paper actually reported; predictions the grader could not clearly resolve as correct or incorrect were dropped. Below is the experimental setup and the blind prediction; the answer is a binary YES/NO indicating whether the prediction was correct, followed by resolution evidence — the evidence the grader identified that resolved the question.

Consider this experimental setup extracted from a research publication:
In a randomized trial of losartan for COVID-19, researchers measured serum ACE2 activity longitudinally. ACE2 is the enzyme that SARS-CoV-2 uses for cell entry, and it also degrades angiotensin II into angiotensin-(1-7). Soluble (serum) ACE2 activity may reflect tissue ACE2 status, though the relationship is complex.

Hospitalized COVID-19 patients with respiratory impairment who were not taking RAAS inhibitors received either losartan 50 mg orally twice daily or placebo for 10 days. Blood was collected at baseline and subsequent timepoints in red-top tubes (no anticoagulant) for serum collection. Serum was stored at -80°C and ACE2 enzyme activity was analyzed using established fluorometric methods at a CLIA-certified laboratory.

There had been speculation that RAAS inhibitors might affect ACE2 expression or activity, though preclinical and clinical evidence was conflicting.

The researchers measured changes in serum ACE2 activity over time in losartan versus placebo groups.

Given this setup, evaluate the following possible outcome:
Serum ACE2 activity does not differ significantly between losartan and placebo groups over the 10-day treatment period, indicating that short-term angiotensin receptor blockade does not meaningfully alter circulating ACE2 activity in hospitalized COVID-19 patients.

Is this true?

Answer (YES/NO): YES